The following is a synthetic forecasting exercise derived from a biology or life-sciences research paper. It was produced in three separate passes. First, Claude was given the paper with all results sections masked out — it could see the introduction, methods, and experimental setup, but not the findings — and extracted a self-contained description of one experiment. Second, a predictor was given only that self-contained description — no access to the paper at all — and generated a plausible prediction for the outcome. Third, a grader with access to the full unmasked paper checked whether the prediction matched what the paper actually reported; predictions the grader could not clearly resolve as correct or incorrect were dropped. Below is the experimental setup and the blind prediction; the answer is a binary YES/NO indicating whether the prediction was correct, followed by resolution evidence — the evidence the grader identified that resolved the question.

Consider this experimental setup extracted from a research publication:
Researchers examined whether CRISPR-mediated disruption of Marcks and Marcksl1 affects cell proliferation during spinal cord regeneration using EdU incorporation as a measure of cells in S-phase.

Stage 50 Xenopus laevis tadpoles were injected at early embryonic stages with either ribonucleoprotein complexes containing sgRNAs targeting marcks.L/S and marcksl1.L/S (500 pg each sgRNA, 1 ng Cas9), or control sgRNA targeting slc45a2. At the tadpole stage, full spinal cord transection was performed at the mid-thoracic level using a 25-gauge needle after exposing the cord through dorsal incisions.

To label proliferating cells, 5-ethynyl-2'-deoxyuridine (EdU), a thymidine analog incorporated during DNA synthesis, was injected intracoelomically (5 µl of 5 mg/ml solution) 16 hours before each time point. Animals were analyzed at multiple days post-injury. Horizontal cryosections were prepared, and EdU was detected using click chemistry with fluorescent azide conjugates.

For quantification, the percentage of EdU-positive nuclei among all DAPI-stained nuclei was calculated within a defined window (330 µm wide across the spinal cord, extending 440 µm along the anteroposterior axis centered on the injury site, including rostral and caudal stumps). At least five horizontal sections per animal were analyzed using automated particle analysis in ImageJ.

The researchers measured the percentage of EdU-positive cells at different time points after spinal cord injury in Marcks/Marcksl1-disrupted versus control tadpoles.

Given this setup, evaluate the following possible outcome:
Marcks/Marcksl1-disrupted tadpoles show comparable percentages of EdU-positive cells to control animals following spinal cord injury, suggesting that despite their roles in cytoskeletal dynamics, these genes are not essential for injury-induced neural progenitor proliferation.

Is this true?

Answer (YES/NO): NO